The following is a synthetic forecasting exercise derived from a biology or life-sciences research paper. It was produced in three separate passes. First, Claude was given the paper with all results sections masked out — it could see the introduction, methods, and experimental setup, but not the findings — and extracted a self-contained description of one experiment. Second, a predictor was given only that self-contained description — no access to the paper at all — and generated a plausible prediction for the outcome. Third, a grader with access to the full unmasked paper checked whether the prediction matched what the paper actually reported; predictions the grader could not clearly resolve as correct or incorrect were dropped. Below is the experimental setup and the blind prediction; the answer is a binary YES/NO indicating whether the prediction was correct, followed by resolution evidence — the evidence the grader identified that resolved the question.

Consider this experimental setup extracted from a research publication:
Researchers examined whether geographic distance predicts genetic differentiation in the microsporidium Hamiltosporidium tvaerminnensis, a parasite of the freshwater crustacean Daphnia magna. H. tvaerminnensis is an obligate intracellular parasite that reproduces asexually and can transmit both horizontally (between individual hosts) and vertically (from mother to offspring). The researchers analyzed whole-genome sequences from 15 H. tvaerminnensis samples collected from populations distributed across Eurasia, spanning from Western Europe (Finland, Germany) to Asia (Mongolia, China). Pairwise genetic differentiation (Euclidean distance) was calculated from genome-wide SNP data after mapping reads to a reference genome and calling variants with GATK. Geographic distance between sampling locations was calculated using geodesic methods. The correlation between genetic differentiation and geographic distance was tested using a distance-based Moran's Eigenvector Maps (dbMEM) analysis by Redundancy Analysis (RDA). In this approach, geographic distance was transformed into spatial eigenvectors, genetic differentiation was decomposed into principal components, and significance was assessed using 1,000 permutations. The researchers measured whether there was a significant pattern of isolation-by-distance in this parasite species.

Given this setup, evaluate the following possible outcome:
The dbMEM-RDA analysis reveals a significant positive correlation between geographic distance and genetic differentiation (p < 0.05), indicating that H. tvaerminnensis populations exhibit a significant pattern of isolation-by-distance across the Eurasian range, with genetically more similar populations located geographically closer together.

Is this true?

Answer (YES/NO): NO